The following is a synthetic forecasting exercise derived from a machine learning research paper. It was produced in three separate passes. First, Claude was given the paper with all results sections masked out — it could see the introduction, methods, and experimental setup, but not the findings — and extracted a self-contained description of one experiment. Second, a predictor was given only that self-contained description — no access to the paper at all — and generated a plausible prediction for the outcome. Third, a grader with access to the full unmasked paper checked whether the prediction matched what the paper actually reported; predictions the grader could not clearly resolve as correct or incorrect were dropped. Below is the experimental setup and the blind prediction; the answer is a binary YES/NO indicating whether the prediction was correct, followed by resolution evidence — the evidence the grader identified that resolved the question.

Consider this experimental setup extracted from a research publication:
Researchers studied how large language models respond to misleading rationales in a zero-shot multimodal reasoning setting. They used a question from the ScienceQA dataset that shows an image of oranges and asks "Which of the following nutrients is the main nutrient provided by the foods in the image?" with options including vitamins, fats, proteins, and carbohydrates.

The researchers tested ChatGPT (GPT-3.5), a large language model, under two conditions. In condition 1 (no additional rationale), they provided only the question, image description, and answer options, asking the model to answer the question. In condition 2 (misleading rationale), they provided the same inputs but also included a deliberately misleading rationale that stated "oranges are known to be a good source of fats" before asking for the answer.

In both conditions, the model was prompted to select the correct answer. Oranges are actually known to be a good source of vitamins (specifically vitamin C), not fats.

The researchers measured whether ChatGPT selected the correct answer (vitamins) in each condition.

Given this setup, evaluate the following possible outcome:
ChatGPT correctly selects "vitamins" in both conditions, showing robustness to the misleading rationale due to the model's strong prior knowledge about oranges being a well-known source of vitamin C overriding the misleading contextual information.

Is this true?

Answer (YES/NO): NO